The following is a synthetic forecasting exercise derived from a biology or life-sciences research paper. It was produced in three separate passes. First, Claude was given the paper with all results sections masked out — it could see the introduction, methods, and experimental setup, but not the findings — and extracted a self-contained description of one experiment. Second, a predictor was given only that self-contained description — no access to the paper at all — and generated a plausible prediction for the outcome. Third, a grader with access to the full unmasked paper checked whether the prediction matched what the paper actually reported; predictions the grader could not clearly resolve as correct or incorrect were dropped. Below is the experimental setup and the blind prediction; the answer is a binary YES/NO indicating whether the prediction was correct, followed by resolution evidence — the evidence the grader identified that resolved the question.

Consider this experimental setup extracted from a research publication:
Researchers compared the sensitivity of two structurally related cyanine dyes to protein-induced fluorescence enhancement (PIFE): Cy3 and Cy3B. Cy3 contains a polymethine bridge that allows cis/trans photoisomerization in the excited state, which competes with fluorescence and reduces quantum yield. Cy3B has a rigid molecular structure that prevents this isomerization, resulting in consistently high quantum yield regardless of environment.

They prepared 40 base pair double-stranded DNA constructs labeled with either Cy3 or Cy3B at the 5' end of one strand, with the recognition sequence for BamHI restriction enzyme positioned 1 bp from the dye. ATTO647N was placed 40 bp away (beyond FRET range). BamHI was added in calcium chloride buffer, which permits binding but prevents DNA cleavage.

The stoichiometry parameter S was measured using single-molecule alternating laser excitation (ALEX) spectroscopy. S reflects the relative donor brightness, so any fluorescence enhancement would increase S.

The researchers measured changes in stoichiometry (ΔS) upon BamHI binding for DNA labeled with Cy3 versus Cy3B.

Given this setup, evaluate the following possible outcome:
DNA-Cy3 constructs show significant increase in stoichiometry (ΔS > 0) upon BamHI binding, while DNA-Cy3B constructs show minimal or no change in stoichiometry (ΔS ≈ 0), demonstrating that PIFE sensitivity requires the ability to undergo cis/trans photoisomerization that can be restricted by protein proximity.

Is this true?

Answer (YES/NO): YES